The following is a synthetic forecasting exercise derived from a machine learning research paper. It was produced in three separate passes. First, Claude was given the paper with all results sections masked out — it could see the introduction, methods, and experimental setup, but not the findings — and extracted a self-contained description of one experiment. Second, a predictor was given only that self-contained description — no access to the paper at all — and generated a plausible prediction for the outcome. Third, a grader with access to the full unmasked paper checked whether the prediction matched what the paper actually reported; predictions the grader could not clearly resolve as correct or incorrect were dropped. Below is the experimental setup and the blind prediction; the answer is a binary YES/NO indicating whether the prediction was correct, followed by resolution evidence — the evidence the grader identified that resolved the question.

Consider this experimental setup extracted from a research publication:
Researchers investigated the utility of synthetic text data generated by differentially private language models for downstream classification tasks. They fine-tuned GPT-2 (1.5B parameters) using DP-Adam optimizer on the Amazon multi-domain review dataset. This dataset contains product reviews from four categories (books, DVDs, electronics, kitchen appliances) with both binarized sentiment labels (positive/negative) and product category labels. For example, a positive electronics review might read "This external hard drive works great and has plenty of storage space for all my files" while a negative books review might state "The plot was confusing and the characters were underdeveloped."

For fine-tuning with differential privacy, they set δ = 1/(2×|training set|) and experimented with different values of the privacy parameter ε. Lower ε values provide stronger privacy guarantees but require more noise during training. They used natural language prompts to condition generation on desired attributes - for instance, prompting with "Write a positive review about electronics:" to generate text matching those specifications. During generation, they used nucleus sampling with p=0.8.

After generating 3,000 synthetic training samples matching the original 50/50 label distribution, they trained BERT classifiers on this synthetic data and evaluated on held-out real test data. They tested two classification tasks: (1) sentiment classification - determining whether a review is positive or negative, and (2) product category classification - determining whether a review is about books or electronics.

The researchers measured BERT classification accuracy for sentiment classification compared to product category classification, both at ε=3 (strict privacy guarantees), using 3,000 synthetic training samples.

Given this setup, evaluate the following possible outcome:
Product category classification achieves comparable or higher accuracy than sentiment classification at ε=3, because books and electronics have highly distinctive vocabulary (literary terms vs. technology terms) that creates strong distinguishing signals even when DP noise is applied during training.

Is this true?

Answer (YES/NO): YES